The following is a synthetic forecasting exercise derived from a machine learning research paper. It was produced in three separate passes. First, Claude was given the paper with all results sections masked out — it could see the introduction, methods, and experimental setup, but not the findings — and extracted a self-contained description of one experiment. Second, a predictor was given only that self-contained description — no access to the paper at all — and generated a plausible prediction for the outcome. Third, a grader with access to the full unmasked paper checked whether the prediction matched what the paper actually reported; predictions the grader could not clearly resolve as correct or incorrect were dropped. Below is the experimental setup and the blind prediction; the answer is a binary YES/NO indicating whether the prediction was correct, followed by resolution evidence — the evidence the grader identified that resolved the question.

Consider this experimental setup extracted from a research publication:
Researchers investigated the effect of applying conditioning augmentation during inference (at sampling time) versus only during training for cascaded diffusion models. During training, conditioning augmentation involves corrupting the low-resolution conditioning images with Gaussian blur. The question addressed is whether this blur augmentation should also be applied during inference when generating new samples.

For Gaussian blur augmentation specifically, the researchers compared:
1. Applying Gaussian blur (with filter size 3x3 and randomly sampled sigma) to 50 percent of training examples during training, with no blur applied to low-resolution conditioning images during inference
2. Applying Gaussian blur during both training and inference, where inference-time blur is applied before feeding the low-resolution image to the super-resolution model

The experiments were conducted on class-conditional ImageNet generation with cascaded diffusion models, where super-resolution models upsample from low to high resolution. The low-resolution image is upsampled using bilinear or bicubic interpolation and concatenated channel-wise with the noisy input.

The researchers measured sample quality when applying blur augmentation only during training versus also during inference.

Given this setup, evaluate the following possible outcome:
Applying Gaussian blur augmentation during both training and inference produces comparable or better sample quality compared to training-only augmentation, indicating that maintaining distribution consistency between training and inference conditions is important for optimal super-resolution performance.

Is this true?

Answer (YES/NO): NO